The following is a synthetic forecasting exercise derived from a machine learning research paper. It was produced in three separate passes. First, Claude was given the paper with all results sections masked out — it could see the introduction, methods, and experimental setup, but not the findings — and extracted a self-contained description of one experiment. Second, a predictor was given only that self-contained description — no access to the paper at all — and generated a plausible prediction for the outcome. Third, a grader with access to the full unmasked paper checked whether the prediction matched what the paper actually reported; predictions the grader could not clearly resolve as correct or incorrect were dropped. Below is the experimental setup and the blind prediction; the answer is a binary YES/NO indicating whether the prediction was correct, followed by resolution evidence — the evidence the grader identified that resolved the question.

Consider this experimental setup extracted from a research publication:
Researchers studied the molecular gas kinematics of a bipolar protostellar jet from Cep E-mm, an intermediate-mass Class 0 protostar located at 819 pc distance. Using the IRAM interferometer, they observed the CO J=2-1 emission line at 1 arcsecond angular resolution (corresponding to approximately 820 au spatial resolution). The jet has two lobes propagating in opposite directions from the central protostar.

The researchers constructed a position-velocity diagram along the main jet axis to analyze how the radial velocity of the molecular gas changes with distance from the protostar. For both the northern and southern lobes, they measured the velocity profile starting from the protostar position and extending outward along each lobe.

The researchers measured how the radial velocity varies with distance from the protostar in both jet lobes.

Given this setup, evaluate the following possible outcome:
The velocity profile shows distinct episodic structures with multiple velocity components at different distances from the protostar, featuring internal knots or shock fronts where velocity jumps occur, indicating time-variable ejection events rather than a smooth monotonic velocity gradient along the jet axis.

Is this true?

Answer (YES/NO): NO